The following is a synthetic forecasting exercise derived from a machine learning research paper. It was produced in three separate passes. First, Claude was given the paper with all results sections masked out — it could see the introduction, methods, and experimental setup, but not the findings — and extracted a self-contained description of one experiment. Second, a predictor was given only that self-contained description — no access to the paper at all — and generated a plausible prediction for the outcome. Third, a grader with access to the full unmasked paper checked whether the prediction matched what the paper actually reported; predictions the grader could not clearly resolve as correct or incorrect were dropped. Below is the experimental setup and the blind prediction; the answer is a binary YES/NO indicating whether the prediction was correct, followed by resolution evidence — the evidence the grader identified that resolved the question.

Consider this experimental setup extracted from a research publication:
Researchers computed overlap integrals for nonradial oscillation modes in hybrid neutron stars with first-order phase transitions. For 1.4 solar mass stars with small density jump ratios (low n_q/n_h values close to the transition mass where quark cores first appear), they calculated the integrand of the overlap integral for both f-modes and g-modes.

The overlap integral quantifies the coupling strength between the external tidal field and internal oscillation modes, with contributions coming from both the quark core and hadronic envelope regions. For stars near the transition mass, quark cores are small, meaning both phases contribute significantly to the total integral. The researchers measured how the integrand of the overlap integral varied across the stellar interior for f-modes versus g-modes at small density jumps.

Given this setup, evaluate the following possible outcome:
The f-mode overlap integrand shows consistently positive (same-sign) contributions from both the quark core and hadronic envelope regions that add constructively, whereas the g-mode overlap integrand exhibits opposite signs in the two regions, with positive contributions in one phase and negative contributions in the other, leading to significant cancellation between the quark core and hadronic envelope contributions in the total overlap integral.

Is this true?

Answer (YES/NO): NO